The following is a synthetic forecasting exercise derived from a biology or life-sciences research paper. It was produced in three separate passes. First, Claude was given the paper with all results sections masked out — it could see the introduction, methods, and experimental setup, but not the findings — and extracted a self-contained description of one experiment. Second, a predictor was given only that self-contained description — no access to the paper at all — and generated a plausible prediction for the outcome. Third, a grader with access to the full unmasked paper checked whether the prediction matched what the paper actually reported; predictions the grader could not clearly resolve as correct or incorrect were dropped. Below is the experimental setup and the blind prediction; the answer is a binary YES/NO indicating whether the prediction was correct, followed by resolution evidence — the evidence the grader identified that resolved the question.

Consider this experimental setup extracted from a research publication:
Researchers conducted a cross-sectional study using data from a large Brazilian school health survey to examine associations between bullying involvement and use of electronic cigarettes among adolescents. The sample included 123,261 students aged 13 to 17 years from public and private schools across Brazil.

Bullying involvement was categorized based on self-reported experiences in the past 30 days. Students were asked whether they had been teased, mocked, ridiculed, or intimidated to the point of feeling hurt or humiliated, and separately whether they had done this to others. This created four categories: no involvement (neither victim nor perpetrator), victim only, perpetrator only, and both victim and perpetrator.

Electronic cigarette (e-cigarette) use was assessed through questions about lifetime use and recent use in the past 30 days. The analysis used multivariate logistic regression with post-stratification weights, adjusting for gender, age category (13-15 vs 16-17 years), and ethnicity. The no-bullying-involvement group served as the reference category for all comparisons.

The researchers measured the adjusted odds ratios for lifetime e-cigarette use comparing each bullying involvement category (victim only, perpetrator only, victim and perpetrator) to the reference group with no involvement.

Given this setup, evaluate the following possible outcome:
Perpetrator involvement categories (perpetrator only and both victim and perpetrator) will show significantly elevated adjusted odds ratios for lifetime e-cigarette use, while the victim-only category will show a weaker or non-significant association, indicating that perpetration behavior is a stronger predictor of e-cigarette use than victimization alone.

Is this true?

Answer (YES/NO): YES